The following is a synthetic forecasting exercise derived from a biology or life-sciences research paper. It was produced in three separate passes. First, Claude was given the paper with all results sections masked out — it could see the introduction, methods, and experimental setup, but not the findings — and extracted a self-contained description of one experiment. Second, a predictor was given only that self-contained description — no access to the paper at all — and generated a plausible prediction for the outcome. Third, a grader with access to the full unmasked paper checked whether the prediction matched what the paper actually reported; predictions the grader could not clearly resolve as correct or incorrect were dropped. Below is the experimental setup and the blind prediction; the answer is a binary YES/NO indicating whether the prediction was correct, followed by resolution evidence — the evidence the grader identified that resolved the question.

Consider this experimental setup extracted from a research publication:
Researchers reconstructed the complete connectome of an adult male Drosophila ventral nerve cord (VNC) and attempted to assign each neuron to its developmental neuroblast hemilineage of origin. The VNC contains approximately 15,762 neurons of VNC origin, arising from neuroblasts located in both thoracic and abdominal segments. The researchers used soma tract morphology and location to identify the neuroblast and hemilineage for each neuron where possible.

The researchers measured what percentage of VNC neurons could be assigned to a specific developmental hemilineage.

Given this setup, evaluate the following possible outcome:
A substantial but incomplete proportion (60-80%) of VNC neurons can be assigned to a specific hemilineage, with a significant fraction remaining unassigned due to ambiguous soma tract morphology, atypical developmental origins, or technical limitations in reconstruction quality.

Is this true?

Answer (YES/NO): NO